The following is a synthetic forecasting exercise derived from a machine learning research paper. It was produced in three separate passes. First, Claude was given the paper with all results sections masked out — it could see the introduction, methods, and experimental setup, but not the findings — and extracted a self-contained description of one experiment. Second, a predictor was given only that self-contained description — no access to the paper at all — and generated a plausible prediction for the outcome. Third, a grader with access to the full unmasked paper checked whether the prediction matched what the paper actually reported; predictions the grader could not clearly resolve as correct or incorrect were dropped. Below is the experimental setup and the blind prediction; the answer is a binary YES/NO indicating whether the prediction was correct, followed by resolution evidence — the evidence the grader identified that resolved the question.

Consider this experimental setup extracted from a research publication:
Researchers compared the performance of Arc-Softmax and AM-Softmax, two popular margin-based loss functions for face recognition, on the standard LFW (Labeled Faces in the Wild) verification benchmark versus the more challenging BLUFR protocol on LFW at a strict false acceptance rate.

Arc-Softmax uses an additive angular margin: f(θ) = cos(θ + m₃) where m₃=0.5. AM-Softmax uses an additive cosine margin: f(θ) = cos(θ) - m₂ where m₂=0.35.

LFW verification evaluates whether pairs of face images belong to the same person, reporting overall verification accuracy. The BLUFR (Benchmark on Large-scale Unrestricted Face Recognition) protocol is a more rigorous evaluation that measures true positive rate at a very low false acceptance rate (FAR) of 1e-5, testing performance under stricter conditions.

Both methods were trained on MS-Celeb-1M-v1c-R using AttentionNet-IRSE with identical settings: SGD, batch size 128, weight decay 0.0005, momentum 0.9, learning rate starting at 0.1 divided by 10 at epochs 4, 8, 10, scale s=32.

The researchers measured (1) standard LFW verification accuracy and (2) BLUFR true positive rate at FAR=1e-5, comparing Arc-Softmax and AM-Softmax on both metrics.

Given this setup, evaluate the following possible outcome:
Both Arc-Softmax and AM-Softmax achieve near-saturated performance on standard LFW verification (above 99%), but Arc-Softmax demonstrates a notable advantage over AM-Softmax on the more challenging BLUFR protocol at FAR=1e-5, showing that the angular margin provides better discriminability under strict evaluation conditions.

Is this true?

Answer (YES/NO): NO